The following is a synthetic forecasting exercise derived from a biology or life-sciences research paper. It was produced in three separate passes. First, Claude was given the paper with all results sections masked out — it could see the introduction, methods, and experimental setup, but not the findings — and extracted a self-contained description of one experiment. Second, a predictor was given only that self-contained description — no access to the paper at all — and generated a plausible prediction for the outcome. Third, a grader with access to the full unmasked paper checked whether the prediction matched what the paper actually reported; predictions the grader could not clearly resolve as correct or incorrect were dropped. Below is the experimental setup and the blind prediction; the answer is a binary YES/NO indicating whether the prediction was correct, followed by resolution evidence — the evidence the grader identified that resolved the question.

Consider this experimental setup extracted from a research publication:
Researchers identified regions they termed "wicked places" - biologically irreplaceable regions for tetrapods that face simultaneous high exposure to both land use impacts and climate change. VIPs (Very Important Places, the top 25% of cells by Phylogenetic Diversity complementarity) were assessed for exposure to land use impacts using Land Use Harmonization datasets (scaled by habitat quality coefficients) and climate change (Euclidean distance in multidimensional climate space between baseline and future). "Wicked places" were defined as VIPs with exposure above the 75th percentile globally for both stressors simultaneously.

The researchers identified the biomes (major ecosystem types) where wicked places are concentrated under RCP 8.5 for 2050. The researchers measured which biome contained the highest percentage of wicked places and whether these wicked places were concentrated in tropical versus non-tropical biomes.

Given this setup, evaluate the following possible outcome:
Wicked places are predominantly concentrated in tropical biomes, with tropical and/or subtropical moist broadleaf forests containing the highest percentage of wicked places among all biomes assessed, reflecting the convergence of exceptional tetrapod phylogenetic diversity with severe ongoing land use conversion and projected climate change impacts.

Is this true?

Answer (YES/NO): YES